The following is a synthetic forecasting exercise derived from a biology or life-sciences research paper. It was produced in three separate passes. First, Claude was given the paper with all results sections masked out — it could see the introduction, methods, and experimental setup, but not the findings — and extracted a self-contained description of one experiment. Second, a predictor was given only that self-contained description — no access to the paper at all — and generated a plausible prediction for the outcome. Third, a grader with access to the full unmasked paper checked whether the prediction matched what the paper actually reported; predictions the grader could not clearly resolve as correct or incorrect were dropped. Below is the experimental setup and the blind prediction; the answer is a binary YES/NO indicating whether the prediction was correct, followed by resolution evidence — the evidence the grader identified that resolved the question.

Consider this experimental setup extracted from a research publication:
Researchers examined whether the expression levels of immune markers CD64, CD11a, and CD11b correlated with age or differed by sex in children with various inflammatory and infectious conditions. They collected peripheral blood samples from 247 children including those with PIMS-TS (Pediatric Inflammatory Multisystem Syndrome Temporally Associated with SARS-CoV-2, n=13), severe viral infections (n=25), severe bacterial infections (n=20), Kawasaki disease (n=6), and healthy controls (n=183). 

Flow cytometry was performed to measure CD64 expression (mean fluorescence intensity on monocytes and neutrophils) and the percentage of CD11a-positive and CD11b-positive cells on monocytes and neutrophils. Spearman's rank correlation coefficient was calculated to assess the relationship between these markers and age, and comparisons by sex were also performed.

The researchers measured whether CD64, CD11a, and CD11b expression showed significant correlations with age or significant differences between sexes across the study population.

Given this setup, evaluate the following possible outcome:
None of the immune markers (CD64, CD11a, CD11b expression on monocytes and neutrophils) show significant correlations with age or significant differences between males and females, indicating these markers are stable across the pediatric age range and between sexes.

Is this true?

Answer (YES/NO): YES